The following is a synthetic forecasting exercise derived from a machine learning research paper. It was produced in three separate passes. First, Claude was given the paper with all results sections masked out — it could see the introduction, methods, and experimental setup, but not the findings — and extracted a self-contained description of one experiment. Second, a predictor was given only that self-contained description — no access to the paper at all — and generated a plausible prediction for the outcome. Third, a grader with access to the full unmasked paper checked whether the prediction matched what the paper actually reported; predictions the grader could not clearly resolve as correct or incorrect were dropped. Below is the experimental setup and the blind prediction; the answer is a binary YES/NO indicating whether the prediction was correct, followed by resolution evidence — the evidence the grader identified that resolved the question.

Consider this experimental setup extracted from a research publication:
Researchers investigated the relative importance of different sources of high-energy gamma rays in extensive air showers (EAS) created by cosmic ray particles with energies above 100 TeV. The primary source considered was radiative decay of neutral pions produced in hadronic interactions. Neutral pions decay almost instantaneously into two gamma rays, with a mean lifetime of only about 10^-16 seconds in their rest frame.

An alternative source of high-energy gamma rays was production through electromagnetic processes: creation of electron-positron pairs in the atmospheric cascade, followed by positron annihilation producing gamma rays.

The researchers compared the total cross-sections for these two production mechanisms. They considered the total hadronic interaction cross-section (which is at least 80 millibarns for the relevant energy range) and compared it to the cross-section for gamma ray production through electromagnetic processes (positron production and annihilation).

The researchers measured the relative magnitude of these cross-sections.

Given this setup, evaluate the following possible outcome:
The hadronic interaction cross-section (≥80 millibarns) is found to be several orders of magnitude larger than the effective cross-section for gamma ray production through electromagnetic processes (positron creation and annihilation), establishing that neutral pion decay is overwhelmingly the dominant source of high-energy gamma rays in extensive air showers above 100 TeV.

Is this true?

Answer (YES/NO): YES